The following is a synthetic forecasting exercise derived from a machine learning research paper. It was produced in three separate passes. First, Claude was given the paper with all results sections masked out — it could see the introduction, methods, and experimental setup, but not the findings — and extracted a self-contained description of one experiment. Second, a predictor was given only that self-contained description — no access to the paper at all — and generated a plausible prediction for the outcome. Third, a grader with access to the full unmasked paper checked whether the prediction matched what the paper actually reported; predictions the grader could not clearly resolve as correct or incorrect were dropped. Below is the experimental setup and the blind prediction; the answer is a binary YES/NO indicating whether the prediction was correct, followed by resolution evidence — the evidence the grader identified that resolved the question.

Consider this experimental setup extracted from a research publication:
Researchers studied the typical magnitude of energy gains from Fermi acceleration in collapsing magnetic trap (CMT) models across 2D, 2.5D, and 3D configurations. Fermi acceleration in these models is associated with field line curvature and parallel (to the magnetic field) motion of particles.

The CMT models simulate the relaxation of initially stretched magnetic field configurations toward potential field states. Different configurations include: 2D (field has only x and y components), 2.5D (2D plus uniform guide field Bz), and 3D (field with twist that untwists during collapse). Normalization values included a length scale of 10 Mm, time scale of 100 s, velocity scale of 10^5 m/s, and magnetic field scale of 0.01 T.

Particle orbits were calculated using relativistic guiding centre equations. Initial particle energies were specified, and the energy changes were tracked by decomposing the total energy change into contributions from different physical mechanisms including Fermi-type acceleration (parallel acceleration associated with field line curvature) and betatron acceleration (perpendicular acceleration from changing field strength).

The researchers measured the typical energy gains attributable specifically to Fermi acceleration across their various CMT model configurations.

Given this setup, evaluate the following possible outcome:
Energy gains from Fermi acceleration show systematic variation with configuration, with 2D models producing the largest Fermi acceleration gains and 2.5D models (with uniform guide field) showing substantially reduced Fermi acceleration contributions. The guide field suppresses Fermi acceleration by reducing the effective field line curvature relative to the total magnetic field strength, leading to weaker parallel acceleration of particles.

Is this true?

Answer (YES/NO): NO